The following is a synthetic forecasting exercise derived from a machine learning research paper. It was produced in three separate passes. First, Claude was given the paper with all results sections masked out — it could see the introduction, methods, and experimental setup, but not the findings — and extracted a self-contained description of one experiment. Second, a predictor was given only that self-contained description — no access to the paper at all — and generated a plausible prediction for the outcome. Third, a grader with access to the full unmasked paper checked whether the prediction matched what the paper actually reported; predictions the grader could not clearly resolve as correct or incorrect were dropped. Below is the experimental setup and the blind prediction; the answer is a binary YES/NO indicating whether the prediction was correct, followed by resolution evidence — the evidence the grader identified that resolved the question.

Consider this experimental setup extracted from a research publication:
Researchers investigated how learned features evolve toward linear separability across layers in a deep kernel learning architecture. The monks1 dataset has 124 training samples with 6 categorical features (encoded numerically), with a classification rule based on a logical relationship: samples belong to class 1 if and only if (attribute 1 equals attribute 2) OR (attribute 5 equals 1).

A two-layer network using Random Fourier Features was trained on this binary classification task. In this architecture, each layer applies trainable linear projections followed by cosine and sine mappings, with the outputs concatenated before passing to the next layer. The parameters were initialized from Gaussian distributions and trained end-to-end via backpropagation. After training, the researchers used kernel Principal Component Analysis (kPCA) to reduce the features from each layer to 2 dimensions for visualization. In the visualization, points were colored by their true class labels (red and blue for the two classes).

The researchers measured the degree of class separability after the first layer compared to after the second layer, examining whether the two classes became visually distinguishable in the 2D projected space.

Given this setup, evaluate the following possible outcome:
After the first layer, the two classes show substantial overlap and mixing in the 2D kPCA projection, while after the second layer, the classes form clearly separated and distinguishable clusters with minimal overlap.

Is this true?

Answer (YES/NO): YES